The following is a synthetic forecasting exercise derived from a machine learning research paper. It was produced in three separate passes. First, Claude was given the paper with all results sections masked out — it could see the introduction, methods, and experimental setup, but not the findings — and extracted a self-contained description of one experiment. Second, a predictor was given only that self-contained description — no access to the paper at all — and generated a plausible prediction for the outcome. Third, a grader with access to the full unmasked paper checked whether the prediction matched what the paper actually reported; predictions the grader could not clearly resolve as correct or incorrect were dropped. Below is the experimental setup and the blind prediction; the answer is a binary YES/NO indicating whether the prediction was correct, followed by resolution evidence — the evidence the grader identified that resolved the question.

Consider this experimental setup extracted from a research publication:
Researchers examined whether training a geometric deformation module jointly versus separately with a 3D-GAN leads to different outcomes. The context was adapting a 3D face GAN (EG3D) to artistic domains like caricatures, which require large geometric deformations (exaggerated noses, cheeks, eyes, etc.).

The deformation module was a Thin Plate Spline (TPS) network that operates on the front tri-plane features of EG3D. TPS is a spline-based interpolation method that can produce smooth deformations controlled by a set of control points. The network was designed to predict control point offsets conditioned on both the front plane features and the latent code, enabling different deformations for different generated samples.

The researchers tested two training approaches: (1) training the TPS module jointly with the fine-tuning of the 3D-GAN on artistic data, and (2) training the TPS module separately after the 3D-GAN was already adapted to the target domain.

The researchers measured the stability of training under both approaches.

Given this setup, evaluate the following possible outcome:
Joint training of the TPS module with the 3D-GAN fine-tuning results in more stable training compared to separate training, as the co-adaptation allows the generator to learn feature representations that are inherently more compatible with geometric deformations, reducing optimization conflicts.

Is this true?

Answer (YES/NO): NO